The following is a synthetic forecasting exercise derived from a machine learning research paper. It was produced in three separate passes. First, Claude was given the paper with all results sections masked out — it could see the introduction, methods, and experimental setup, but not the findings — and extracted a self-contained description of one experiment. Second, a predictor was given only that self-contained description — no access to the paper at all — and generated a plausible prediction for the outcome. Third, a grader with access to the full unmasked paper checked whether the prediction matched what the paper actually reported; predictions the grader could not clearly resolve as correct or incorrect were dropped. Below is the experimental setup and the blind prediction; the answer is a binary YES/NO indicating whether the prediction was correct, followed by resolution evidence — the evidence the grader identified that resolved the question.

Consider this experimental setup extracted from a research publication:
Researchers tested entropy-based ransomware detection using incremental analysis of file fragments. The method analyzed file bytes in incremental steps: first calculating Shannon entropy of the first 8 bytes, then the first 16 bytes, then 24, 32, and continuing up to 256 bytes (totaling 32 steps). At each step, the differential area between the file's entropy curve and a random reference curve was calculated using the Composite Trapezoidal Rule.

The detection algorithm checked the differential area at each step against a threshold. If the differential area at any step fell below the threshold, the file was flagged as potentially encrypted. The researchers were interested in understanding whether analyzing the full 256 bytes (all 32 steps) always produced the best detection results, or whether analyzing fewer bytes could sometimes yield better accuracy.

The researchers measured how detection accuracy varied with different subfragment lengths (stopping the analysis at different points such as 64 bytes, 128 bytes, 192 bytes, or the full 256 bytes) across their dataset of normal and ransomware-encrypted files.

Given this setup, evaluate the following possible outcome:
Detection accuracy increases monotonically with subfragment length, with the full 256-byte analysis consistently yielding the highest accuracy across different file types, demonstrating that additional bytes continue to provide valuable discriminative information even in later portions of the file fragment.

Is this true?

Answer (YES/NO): NO